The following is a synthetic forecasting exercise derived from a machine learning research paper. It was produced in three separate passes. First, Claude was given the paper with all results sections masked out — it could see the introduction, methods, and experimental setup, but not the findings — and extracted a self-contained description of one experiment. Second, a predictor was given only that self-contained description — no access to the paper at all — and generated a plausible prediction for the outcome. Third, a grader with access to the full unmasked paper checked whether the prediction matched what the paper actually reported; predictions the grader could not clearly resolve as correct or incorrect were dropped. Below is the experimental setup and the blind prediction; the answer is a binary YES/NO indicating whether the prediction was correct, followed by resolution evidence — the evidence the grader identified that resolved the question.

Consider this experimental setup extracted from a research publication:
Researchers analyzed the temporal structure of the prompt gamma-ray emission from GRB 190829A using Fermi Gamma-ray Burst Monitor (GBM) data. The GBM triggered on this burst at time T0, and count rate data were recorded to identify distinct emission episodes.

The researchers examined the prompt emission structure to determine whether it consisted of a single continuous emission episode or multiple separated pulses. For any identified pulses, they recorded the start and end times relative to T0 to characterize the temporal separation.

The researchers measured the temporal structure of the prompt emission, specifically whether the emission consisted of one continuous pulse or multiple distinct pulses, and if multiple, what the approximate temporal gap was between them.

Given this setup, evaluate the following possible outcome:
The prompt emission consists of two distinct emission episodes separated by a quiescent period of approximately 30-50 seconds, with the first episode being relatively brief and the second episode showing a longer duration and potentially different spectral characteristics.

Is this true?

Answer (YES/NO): YES